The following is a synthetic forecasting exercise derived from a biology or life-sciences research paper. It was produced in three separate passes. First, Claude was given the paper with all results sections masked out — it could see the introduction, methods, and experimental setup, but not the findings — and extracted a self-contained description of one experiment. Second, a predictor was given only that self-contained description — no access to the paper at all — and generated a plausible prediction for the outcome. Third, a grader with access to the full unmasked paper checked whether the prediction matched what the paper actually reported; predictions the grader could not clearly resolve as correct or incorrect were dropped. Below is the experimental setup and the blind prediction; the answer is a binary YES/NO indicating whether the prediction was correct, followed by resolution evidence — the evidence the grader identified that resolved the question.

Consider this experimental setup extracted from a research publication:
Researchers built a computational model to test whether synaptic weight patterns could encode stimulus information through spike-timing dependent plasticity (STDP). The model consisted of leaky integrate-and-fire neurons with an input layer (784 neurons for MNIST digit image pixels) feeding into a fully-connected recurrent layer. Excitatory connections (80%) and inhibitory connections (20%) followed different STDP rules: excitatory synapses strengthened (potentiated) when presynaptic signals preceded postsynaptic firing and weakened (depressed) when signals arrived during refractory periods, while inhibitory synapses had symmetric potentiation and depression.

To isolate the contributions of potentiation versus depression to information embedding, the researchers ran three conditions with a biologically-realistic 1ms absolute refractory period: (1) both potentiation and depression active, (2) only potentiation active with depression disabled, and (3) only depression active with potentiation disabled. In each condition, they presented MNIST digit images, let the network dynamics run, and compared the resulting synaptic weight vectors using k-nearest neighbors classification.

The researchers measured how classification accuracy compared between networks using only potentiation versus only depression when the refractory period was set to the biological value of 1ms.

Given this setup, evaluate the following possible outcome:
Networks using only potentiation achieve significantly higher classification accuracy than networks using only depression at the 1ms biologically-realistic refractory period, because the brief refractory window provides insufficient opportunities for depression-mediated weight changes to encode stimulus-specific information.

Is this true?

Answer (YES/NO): NO